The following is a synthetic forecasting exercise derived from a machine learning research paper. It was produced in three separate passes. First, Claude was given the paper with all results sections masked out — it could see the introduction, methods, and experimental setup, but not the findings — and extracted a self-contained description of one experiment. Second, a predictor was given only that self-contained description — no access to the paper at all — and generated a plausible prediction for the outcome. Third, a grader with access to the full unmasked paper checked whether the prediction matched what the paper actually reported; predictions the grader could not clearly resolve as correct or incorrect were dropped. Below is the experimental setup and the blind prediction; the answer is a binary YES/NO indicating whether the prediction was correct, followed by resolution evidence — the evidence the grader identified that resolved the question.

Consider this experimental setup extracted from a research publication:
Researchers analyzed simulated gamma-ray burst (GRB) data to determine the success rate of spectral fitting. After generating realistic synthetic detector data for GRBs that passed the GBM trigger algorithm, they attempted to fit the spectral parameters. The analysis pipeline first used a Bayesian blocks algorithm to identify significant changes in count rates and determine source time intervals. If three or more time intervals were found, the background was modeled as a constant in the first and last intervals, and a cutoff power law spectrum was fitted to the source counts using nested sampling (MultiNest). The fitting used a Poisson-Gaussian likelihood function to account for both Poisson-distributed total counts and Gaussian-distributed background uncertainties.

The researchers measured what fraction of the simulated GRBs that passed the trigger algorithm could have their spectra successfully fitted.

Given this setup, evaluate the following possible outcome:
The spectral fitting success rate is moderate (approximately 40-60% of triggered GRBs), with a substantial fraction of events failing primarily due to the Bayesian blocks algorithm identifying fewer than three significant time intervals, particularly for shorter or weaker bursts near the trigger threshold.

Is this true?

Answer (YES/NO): NO